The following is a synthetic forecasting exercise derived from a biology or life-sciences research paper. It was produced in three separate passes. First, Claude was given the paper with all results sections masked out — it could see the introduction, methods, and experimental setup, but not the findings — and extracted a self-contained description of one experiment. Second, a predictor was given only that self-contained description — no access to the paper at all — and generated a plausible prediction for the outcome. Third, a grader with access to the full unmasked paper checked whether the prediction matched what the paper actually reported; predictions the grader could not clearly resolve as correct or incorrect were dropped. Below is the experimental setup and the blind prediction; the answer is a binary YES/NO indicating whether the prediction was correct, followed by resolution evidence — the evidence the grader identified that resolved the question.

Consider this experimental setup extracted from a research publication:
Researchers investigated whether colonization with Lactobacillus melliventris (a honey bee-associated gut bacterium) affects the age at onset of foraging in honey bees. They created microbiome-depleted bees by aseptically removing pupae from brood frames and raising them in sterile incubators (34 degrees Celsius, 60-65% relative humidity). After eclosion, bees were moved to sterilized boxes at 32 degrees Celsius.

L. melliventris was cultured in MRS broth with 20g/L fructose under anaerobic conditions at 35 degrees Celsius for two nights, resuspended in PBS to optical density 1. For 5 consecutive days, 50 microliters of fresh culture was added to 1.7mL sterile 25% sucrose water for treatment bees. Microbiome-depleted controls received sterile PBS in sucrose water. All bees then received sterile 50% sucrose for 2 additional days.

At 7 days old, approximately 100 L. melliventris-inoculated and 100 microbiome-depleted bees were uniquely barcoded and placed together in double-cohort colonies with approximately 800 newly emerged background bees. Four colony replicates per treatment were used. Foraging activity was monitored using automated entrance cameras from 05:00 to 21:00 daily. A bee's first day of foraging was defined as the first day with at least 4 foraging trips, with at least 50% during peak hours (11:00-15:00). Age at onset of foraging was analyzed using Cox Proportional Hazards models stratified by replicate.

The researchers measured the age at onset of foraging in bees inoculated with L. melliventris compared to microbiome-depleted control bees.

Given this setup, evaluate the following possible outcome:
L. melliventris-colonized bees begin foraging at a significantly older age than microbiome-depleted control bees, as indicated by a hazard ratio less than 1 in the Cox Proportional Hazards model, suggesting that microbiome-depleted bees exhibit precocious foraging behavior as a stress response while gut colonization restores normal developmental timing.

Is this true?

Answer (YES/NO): NO